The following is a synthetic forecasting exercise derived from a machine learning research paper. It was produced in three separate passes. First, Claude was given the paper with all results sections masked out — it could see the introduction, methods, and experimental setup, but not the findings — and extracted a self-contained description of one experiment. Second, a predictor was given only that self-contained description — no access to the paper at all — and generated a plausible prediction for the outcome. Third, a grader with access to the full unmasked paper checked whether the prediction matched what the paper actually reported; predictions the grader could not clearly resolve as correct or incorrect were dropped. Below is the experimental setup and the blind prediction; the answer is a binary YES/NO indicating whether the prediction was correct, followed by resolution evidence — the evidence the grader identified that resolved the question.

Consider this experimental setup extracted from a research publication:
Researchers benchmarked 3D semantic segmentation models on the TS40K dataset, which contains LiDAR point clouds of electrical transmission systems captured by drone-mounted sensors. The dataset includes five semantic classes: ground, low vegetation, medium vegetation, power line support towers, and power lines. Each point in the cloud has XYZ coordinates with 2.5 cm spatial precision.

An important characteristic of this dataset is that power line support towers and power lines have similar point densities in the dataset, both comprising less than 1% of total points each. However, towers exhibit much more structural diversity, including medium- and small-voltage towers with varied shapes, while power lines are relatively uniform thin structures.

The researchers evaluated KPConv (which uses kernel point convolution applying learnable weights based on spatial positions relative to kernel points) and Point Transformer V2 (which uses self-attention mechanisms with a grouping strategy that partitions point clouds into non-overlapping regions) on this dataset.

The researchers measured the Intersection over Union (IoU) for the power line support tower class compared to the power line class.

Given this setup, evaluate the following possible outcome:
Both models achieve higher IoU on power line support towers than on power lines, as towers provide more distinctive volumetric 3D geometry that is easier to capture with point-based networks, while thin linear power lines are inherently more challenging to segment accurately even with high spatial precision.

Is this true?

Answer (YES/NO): NO